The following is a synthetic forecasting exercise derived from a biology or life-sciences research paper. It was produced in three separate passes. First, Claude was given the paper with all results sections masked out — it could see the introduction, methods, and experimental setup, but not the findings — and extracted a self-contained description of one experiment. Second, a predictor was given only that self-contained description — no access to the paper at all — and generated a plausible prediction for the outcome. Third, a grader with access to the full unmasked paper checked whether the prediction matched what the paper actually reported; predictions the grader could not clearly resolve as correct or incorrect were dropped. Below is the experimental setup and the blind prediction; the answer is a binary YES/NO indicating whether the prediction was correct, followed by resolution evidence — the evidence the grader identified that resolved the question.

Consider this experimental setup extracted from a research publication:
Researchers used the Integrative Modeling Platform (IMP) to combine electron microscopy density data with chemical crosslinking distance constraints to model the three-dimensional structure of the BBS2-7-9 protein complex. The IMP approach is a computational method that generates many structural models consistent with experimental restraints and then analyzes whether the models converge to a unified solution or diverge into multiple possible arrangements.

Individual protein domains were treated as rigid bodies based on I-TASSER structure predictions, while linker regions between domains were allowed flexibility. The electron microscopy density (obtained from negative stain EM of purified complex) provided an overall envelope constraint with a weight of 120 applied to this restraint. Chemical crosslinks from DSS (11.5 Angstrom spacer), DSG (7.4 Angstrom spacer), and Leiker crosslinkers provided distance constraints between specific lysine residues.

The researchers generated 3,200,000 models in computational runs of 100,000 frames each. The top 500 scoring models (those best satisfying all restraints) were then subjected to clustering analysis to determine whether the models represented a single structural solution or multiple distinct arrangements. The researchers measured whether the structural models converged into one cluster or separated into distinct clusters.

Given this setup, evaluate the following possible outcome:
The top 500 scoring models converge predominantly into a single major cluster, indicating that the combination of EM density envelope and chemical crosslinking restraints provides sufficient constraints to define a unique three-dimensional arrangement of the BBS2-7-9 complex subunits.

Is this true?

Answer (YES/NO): NO